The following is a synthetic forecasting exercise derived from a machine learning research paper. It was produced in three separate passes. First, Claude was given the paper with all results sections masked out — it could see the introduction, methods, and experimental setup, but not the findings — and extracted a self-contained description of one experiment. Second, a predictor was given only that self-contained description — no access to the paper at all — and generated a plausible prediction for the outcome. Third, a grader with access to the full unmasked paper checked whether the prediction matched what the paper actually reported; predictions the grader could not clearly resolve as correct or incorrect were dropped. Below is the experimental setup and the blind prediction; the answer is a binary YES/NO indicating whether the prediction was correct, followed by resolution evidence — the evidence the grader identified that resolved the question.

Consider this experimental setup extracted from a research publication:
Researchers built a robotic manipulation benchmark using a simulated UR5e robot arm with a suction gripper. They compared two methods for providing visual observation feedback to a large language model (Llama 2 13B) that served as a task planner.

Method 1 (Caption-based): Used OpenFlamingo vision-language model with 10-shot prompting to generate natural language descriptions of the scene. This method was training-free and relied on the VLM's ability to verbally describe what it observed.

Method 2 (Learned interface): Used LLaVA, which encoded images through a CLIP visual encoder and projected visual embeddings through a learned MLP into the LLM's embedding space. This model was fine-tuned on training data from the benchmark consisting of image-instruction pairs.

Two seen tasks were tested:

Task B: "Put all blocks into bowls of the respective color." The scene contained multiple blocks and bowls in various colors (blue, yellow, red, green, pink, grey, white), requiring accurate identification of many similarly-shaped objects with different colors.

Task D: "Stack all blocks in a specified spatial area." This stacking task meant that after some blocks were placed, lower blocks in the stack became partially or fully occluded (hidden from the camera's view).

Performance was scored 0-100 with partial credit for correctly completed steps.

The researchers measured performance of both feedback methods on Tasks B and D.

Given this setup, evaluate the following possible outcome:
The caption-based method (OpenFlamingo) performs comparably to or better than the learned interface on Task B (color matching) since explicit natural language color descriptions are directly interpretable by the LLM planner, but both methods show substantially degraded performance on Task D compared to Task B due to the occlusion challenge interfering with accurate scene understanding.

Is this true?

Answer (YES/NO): NO